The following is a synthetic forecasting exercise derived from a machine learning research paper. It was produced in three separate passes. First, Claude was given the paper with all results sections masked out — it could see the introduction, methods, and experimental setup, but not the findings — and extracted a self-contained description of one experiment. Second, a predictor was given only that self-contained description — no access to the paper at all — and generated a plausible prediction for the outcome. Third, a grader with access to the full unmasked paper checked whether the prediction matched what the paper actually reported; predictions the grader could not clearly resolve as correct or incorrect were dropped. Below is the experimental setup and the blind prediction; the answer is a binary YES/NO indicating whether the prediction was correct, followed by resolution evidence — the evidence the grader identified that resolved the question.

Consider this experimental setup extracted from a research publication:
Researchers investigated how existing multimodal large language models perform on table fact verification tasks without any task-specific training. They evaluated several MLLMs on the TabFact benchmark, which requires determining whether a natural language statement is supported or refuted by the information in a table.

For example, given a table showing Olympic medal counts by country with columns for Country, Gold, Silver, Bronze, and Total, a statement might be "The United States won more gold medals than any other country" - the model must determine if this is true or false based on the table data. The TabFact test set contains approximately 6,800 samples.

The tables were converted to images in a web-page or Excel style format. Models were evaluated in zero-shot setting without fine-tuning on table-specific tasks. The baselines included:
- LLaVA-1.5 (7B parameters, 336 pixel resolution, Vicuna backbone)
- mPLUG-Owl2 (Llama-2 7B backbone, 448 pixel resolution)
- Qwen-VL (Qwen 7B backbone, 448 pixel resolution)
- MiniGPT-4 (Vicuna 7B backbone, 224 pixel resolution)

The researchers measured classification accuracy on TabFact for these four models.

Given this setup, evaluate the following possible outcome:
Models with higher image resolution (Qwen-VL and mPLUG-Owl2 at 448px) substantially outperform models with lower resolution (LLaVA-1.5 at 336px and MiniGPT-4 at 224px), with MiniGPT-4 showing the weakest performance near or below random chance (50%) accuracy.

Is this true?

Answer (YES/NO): NO